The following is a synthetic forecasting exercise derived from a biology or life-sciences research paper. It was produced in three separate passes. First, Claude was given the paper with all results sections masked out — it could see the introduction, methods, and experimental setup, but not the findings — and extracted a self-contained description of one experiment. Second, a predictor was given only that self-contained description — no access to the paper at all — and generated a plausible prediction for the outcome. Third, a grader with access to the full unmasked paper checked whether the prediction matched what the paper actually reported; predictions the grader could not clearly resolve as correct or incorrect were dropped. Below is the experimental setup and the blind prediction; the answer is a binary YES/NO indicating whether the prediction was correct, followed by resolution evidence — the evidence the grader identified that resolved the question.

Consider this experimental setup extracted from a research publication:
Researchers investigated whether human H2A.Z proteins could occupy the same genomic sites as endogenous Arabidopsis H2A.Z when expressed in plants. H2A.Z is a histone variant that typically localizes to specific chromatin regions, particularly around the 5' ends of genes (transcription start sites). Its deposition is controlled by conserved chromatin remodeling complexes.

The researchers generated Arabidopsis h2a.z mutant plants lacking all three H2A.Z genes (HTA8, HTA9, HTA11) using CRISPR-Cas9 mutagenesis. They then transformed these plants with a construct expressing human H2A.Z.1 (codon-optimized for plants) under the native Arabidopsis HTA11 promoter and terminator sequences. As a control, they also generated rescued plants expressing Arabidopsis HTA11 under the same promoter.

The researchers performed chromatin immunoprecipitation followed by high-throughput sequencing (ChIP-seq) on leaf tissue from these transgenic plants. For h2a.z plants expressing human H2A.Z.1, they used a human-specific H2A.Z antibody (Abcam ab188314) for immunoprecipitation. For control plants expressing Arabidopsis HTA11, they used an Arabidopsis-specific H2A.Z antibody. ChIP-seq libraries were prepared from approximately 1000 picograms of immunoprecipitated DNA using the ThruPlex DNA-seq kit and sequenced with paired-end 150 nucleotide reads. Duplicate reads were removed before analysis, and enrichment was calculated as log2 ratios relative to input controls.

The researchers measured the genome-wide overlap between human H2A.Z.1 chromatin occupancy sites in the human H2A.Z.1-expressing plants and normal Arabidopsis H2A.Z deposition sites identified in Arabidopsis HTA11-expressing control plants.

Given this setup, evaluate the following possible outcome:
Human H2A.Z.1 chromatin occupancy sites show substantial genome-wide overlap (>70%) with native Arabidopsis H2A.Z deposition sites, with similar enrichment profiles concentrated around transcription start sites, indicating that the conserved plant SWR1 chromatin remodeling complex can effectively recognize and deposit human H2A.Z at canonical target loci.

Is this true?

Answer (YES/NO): YES